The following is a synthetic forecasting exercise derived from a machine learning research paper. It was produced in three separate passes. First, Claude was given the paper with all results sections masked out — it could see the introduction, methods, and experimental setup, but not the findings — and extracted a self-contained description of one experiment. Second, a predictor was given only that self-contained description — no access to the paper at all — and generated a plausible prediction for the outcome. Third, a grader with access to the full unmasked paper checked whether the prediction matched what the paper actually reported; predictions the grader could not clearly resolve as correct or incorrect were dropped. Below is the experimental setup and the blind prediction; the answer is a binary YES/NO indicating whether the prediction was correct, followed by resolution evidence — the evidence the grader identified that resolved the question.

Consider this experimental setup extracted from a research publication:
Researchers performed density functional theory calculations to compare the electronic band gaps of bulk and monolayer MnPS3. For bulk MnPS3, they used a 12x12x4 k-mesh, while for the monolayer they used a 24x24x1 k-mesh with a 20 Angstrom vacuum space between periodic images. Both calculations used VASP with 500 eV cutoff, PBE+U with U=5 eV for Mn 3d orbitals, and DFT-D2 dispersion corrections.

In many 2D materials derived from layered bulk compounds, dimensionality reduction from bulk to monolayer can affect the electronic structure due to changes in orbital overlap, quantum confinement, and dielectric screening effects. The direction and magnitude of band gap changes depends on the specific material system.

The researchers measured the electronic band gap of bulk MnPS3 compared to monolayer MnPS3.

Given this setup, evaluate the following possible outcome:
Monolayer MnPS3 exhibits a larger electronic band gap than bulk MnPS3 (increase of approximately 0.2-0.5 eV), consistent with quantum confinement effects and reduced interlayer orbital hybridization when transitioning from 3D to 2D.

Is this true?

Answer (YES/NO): NO